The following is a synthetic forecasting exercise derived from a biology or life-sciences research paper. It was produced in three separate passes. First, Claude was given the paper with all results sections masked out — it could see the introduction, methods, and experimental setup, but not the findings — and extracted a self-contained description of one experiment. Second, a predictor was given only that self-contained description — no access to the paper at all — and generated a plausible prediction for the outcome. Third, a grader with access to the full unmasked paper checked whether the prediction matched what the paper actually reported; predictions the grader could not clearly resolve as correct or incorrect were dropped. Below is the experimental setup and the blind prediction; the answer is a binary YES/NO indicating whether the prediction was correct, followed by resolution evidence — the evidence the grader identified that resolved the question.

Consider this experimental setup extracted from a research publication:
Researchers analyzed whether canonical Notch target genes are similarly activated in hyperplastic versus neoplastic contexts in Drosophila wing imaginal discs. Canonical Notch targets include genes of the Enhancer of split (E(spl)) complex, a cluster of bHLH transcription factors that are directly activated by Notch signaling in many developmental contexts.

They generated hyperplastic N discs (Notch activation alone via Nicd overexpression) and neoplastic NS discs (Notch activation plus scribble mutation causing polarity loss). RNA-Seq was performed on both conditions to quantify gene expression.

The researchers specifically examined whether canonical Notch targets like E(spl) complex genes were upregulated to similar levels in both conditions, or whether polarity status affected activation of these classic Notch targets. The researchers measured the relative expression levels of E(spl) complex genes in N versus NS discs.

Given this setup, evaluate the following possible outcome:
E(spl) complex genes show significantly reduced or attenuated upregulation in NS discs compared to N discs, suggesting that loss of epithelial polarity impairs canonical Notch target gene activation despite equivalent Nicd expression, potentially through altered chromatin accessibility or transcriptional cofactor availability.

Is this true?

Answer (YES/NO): NO